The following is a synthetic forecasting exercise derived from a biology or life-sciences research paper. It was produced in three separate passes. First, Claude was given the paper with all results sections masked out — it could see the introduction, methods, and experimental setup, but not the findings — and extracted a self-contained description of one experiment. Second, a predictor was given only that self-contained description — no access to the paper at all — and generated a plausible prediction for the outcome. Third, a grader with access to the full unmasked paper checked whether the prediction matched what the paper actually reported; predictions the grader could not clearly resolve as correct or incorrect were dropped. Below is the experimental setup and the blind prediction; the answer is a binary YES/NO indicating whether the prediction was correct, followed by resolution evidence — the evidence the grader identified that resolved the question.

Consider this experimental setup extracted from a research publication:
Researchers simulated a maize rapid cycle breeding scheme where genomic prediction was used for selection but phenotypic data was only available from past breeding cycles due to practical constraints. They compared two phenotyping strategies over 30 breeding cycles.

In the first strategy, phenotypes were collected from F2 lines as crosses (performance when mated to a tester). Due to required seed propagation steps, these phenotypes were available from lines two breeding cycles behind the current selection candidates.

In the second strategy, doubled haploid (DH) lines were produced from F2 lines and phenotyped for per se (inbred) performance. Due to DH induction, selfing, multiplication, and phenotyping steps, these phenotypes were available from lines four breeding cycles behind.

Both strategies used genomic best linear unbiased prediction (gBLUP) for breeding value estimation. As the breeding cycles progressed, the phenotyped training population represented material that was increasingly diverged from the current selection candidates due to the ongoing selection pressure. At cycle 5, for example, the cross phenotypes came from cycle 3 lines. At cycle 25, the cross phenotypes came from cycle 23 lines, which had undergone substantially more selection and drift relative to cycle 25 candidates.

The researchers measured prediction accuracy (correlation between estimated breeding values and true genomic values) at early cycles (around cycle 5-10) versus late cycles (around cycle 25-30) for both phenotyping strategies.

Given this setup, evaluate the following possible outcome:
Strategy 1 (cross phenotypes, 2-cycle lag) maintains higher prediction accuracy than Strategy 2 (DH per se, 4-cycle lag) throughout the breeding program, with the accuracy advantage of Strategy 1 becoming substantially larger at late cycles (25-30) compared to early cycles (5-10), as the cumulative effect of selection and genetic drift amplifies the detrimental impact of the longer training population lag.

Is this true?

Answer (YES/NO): NO